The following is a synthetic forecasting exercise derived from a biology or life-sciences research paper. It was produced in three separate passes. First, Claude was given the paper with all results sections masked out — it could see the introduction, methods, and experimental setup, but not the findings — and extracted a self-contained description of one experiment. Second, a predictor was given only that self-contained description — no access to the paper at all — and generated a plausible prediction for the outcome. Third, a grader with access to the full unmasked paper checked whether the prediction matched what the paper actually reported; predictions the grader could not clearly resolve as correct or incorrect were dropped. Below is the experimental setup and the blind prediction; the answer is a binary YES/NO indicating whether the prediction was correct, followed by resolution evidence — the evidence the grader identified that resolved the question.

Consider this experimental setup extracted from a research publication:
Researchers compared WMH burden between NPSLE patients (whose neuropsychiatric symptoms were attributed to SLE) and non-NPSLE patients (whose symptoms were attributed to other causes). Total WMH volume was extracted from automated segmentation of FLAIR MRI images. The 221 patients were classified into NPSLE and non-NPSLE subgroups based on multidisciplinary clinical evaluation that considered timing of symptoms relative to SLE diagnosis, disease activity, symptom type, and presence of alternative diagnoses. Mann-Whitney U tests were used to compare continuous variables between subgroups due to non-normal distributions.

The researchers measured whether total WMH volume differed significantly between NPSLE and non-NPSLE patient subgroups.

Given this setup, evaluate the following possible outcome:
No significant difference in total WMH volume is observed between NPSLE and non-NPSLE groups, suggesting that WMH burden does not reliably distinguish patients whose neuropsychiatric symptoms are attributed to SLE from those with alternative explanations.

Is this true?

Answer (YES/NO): YES